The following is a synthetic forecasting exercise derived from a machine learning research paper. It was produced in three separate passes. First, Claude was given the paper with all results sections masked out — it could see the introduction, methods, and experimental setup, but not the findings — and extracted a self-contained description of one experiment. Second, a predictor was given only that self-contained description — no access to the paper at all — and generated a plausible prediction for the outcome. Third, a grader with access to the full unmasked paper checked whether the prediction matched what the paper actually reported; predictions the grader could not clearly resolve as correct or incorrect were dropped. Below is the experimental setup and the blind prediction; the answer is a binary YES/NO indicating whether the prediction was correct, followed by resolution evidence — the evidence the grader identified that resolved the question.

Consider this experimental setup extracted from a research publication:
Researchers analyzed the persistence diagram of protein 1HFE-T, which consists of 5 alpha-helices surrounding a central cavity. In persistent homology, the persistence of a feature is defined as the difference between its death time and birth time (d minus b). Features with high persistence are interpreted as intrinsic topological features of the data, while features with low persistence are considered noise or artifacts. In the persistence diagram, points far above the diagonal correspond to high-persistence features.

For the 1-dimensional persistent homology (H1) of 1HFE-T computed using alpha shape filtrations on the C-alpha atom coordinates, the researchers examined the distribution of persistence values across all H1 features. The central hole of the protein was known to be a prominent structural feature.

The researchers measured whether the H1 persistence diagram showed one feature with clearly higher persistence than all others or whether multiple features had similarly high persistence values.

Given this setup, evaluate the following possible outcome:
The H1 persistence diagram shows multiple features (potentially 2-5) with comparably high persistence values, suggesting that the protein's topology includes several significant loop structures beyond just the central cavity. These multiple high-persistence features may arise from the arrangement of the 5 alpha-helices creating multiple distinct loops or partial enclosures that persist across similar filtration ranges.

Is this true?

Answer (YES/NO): NO